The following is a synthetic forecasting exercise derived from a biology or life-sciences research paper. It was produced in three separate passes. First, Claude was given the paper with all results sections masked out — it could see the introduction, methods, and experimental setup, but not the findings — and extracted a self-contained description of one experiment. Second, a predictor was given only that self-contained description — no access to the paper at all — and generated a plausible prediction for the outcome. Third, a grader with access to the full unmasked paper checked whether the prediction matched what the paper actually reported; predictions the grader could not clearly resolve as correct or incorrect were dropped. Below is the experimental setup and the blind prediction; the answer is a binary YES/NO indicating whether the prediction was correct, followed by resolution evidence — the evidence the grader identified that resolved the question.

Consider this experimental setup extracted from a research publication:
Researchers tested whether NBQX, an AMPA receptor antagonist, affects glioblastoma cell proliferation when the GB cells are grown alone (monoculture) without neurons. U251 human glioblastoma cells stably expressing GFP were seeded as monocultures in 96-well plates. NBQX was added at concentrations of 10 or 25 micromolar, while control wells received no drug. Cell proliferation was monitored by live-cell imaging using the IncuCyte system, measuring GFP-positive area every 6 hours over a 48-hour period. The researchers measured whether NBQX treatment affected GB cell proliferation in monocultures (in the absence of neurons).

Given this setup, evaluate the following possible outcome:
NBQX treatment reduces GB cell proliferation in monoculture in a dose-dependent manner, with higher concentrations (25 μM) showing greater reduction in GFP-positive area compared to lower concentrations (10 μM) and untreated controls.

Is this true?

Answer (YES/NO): NO